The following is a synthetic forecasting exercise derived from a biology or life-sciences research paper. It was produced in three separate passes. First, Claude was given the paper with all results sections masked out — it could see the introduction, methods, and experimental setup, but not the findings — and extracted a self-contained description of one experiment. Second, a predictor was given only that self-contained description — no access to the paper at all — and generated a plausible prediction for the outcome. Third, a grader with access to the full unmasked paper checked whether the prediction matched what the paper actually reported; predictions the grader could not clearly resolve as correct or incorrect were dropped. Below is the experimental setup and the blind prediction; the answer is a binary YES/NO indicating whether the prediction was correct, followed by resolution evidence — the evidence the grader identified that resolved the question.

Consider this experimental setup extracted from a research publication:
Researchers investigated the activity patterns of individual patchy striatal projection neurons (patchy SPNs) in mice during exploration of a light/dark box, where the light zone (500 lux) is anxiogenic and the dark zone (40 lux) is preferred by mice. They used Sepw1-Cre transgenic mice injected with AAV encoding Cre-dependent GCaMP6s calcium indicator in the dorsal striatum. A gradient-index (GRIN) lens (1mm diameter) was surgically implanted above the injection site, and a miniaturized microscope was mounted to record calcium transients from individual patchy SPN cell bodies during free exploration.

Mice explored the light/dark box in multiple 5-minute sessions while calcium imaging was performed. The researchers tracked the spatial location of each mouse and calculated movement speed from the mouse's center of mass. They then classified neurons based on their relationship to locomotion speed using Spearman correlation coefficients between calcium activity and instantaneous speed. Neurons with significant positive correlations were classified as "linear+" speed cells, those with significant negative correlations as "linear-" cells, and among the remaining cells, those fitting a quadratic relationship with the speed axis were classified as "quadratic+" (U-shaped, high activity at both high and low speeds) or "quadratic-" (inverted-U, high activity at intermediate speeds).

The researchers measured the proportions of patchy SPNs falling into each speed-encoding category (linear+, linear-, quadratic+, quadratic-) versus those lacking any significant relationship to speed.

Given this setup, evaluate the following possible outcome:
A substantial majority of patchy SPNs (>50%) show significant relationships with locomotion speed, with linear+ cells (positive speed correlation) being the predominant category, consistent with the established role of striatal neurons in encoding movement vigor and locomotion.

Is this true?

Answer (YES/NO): NO